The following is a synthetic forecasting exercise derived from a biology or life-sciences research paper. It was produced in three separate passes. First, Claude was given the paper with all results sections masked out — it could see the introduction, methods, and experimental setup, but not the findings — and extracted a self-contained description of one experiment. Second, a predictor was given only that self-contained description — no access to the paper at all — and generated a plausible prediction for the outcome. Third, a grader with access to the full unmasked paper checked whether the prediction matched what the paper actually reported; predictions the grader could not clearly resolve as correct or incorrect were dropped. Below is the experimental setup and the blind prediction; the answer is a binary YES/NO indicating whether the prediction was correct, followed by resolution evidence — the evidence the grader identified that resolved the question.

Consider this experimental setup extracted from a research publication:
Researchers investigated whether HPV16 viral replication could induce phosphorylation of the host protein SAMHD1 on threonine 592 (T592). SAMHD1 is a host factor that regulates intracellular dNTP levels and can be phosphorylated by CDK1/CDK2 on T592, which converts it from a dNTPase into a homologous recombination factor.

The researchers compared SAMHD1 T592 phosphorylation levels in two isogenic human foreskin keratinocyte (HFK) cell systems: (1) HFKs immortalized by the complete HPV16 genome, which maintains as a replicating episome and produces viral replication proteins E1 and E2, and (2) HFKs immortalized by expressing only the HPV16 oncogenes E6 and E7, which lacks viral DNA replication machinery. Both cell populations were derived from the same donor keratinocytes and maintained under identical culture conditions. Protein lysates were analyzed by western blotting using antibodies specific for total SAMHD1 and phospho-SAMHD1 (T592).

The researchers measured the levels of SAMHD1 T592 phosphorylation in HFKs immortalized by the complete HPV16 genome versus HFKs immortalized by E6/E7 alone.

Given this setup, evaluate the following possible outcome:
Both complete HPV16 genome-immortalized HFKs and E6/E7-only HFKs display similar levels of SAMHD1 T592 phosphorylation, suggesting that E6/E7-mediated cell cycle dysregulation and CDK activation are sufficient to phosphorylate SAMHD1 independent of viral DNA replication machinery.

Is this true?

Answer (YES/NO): NO